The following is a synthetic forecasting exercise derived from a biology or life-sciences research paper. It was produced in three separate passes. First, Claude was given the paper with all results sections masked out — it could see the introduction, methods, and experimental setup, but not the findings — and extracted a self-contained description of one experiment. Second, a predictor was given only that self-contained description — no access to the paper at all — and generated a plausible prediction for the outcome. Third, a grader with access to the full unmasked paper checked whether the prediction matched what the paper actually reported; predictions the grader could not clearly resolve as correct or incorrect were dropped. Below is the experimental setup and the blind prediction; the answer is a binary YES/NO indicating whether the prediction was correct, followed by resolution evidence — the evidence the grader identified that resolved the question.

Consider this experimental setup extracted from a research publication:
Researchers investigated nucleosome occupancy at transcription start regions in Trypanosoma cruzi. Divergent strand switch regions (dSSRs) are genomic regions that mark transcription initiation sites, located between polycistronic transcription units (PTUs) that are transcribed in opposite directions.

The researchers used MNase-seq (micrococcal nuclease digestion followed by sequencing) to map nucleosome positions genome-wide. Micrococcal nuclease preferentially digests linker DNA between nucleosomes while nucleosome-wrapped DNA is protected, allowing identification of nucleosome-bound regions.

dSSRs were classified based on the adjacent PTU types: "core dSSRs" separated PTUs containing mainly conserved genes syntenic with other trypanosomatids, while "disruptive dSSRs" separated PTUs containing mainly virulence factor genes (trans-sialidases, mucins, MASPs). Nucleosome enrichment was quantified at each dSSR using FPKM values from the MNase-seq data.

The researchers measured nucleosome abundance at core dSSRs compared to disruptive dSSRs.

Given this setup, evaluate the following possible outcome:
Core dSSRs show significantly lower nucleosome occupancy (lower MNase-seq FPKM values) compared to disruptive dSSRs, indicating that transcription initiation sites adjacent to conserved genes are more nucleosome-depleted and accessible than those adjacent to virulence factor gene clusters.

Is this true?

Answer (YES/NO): YES